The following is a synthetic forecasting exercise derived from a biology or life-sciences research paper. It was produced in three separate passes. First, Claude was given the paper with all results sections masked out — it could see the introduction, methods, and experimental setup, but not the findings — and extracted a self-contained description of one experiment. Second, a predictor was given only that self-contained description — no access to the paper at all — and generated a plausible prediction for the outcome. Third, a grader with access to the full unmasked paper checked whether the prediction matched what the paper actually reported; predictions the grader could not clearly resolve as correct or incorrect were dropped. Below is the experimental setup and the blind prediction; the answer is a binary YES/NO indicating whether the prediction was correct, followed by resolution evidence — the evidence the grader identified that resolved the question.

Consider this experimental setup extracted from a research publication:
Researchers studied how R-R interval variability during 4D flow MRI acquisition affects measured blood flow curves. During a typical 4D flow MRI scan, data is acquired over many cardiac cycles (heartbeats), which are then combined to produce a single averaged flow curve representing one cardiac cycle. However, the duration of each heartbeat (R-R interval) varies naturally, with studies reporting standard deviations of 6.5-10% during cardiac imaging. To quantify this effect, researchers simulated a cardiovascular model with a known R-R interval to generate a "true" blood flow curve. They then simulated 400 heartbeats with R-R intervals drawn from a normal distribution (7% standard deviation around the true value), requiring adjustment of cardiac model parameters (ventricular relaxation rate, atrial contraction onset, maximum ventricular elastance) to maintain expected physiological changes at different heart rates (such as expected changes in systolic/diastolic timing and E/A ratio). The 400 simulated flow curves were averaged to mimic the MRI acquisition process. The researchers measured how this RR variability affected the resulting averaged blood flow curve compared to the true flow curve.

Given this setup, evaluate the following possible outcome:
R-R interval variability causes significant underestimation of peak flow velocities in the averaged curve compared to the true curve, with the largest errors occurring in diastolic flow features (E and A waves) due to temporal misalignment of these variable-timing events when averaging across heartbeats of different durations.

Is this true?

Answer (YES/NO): NO